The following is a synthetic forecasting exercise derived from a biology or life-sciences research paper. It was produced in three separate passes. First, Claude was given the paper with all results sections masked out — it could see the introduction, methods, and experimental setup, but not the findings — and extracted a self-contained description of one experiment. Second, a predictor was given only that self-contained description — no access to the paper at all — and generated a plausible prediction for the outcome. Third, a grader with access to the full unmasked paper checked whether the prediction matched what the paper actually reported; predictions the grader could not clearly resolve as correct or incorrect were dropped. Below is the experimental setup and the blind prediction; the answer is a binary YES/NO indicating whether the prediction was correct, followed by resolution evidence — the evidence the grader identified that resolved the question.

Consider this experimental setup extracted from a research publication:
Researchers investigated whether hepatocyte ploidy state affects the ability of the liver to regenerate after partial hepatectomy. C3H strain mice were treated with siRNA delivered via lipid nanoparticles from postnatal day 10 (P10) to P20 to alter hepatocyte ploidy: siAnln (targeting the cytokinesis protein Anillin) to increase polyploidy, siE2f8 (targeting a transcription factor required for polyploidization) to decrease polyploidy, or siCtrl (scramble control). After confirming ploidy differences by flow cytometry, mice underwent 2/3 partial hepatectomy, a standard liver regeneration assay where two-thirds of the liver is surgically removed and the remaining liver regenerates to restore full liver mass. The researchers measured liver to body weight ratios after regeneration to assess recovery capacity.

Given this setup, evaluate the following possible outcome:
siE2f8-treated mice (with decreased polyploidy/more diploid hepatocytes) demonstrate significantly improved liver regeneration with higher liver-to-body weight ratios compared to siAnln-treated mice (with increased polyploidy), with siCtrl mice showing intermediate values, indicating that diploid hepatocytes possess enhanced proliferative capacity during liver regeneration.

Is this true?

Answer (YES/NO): NO